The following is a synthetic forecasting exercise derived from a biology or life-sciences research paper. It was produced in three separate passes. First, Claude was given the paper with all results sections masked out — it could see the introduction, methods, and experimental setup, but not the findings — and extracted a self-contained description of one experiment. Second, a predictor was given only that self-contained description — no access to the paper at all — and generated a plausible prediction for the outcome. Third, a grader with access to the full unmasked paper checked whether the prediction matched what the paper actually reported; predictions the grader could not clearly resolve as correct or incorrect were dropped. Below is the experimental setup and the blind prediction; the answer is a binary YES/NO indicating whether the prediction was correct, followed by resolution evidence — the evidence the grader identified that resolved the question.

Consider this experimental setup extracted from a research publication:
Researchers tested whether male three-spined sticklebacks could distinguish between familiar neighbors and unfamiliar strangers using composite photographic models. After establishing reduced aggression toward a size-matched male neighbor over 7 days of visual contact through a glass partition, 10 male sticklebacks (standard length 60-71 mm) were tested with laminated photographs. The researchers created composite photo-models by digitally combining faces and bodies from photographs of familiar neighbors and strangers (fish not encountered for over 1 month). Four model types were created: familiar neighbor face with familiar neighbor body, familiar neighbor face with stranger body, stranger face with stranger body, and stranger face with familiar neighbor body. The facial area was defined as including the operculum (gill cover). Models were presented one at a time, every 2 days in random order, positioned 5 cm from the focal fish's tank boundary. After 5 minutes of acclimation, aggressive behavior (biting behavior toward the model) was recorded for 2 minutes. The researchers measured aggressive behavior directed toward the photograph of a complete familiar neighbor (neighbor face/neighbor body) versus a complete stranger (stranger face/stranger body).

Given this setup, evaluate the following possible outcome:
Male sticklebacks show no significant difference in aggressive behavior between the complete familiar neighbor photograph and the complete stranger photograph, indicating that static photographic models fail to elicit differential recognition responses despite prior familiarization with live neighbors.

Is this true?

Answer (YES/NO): NO